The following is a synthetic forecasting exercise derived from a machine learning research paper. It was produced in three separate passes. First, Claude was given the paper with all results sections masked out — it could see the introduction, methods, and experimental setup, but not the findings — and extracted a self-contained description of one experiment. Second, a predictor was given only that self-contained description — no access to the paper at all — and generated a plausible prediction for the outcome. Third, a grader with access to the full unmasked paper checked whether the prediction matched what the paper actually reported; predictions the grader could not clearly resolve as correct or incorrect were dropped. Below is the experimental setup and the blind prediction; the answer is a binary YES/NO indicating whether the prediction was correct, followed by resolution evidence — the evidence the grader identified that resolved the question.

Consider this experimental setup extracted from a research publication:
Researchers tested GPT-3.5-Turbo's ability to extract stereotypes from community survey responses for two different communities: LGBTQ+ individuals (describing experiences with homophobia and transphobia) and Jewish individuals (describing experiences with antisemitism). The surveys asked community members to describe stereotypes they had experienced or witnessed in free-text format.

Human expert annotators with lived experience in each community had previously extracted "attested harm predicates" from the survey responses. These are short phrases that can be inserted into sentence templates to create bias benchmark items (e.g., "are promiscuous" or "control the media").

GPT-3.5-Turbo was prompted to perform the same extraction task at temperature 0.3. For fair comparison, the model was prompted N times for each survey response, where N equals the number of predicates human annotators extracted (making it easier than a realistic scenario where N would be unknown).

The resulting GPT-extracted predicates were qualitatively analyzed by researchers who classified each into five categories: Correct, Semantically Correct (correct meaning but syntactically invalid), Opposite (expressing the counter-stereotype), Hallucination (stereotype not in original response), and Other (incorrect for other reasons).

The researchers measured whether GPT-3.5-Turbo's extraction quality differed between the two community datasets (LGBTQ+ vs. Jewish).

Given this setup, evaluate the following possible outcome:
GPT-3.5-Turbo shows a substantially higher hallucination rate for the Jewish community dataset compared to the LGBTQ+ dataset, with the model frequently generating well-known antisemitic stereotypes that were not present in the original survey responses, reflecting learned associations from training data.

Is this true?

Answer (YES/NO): NO